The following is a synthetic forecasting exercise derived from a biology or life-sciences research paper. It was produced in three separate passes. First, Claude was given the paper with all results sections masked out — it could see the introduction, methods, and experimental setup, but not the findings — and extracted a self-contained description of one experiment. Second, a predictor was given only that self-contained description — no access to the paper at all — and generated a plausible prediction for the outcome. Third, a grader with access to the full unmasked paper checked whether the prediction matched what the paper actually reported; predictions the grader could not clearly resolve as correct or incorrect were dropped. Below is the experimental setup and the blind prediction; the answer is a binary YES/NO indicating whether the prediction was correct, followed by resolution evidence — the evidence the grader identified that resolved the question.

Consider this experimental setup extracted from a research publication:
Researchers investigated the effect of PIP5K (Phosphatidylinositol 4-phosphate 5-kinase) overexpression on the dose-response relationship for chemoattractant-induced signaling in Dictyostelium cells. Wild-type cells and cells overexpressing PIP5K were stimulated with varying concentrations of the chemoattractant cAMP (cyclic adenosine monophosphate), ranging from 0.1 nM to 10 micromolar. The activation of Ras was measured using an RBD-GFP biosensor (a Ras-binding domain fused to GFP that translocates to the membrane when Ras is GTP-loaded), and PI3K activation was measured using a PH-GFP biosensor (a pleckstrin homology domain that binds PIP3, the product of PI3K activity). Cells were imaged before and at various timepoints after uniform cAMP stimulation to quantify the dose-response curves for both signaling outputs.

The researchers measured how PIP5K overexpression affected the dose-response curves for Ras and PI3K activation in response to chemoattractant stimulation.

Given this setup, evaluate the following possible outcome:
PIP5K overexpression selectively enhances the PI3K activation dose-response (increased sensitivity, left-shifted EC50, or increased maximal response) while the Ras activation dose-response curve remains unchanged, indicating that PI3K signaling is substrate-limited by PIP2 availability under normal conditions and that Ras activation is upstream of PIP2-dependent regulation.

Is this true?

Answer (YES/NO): NO